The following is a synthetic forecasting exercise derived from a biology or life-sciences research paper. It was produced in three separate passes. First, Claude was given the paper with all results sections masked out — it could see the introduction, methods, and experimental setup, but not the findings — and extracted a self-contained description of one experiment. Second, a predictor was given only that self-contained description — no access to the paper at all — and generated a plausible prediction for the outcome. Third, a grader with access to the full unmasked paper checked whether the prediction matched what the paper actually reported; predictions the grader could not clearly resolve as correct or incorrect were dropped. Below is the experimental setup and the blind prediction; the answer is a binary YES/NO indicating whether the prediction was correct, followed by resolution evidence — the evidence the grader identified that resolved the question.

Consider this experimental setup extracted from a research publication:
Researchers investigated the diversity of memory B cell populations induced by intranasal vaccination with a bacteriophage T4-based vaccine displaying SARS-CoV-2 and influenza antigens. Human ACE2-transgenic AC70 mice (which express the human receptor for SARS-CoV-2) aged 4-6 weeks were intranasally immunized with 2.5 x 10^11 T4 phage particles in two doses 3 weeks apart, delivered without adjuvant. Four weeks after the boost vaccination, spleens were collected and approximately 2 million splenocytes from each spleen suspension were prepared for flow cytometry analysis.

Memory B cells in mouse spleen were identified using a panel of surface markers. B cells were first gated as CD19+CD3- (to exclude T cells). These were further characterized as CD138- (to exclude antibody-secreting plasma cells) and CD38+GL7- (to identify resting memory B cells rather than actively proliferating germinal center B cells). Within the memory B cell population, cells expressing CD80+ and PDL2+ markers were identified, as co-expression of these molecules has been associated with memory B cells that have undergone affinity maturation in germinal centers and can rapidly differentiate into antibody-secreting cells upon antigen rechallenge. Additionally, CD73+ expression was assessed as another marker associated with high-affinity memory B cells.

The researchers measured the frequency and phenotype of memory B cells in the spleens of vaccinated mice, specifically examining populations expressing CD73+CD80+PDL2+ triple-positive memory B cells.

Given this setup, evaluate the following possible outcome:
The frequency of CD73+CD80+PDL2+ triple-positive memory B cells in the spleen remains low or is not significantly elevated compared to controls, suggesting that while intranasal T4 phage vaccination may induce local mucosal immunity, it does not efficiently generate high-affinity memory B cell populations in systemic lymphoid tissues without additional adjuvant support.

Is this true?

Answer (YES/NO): NO